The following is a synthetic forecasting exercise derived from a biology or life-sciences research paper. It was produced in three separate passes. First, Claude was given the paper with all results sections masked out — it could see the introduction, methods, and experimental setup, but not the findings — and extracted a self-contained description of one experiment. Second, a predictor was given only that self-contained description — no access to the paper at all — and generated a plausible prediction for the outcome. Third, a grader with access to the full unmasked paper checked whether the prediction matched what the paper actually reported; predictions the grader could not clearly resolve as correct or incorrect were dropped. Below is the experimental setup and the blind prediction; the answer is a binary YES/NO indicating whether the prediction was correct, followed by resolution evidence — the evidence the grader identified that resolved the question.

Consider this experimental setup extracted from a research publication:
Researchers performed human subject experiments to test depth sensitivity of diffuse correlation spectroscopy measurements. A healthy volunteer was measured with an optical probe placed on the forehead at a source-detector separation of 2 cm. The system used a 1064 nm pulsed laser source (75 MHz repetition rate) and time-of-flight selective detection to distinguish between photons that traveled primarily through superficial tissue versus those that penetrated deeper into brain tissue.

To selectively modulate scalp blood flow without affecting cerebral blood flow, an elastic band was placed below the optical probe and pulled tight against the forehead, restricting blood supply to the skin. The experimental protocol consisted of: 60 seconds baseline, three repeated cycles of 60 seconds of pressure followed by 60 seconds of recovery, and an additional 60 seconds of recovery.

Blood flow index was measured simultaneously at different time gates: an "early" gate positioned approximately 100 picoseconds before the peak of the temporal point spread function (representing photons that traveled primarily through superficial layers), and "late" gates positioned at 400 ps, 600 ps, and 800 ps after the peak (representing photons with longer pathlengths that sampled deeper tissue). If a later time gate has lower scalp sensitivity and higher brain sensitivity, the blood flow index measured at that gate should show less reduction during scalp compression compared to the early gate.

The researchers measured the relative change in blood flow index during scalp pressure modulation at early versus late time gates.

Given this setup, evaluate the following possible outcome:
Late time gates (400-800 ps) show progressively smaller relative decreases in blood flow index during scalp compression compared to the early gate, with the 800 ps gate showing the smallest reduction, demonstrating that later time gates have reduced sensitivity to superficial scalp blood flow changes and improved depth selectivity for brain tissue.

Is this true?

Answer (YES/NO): NO